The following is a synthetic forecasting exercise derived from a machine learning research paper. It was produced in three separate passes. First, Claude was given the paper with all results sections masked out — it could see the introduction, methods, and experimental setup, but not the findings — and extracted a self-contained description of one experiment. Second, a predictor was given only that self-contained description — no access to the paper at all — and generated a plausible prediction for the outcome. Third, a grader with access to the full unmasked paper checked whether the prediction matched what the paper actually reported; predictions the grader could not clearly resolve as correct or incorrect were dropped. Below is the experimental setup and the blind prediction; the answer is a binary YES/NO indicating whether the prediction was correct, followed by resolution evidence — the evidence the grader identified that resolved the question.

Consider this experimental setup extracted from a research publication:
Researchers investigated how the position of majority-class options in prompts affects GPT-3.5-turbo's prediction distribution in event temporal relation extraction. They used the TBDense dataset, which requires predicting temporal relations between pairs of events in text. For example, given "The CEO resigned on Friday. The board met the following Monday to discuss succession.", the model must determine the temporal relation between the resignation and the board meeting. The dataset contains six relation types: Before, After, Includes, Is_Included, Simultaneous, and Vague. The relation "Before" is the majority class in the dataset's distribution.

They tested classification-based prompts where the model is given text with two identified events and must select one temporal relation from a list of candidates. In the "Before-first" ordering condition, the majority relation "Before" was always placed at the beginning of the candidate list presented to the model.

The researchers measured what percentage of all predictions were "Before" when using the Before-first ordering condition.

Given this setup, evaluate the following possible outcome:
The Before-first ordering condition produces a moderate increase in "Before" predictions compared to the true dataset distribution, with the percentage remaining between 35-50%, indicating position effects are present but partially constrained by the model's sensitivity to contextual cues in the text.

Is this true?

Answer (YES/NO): NO